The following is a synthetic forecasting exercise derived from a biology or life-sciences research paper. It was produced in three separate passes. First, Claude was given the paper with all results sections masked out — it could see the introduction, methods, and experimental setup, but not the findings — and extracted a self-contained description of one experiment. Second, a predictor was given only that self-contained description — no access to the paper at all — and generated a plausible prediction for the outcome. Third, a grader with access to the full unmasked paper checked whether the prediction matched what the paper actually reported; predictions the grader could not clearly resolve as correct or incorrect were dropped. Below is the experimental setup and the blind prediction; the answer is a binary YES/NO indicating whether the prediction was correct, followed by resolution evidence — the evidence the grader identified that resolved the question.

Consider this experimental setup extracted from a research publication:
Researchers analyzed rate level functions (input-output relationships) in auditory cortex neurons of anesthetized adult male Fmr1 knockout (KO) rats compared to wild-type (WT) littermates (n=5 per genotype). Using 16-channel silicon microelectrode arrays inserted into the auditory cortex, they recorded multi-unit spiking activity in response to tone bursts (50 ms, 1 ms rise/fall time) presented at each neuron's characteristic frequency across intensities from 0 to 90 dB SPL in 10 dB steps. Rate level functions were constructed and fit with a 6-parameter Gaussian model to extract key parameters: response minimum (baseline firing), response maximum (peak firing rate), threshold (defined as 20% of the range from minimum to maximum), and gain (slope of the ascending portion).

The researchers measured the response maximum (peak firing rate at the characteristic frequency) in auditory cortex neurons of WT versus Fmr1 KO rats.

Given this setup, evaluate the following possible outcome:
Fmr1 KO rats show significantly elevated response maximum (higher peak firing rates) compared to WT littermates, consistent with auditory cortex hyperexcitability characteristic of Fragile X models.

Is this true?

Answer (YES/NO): YES